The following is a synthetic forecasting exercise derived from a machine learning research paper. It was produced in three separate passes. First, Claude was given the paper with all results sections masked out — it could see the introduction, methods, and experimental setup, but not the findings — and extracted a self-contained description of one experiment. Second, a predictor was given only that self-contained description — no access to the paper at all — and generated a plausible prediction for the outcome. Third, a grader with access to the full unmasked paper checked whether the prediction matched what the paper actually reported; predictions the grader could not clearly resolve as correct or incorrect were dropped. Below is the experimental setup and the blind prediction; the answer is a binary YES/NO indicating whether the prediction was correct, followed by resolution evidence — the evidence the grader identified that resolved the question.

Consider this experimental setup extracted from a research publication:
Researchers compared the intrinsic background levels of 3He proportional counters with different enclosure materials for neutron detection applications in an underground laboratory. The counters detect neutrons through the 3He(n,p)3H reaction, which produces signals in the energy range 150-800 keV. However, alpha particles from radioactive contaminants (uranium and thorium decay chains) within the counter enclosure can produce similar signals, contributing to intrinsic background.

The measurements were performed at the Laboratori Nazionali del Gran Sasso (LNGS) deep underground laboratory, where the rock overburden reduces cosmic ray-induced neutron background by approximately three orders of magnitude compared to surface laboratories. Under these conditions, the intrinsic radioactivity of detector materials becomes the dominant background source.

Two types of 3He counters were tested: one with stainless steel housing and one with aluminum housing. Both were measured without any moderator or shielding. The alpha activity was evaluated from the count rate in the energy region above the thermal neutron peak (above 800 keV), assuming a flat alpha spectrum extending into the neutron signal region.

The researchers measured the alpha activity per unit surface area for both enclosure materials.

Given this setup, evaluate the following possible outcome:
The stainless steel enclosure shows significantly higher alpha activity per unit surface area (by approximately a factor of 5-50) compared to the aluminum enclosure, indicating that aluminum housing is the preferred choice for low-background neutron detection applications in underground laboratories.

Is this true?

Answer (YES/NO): NO